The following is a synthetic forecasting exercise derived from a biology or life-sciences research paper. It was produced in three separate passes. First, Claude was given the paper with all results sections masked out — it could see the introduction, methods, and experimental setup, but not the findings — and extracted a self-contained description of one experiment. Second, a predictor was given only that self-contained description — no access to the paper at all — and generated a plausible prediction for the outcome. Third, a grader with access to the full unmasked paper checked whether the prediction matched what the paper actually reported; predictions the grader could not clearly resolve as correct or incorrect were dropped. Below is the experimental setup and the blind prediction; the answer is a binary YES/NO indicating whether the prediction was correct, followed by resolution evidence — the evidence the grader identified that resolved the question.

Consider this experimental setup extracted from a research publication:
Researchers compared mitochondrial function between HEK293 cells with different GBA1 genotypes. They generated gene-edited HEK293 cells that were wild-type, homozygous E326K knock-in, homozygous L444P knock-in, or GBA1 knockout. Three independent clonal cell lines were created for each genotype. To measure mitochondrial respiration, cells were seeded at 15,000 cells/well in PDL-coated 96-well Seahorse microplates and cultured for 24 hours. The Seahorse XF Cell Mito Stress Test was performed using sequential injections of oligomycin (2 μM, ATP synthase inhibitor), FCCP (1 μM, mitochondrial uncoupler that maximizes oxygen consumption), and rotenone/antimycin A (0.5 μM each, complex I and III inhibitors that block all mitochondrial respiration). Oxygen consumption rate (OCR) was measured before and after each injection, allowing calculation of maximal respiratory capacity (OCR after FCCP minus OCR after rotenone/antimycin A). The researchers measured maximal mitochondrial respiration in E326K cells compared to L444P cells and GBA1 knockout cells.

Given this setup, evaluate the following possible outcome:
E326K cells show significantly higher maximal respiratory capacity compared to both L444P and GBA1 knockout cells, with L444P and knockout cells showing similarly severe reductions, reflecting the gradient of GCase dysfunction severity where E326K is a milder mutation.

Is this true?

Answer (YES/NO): NO